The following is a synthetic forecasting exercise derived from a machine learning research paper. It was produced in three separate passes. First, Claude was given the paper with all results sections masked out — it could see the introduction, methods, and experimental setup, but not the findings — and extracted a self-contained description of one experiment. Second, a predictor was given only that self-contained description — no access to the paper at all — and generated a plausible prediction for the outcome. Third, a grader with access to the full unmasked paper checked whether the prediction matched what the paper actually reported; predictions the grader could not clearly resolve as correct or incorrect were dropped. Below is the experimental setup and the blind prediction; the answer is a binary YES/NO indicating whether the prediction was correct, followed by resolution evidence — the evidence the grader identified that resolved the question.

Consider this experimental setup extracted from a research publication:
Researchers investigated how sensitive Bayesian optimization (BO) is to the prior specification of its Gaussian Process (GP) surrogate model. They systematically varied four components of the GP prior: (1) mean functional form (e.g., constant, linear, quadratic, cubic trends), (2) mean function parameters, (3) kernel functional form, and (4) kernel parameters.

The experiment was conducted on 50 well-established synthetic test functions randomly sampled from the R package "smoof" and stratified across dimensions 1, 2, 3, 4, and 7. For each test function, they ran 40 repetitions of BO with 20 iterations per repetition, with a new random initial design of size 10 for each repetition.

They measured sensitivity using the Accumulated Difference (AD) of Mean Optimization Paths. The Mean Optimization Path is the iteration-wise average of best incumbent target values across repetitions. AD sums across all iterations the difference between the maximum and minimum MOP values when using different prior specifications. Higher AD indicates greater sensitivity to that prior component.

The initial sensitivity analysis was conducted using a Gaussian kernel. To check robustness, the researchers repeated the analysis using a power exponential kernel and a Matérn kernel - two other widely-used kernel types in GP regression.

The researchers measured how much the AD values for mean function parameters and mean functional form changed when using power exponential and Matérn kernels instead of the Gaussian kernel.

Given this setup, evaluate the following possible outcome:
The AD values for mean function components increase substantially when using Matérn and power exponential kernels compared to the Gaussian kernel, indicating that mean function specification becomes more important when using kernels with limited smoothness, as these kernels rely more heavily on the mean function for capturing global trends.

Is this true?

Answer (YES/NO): NO